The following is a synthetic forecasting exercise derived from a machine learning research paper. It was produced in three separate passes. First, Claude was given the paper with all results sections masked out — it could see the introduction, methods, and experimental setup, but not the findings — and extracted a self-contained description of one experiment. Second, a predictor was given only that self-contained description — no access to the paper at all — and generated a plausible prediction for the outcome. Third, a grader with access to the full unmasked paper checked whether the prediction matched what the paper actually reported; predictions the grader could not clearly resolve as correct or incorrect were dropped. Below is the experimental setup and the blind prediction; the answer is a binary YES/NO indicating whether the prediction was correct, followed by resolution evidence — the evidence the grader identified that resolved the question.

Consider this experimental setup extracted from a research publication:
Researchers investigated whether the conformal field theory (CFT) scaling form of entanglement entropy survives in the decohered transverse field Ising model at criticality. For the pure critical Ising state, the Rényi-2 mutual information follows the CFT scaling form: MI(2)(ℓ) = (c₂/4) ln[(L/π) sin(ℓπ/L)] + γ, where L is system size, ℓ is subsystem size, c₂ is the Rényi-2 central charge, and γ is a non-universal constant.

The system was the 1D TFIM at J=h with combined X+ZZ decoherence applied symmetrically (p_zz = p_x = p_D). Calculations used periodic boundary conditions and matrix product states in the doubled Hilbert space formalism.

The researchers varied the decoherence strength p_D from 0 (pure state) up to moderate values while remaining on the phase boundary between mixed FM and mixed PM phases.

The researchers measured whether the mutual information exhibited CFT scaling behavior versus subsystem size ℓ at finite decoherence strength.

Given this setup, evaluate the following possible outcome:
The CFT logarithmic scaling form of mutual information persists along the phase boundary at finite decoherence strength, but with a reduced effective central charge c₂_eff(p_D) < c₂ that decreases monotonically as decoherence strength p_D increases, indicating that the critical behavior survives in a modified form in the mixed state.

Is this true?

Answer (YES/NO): NO